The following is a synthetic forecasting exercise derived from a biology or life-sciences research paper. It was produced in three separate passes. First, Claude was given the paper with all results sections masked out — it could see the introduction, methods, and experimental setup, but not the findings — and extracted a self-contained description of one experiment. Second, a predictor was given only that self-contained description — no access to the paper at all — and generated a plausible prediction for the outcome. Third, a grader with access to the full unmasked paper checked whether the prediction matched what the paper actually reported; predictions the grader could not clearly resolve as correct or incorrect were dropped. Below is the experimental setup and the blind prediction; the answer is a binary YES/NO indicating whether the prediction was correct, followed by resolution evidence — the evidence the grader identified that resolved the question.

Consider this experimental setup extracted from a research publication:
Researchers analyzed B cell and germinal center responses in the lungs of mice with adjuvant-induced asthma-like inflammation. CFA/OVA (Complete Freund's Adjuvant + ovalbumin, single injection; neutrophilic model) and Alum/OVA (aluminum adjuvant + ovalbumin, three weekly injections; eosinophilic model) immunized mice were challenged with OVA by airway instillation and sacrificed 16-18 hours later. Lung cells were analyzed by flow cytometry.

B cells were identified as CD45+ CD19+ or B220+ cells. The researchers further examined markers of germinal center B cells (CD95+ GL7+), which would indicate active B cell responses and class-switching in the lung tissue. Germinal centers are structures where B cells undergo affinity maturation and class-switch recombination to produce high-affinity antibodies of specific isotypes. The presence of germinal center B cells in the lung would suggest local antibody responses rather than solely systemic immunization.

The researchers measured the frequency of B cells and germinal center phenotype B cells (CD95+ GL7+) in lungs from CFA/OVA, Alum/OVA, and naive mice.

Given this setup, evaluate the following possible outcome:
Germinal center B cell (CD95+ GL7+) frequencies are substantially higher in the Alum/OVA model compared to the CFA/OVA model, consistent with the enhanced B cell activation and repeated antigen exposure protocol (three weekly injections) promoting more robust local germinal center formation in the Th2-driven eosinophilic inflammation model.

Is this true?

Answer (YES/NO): NO